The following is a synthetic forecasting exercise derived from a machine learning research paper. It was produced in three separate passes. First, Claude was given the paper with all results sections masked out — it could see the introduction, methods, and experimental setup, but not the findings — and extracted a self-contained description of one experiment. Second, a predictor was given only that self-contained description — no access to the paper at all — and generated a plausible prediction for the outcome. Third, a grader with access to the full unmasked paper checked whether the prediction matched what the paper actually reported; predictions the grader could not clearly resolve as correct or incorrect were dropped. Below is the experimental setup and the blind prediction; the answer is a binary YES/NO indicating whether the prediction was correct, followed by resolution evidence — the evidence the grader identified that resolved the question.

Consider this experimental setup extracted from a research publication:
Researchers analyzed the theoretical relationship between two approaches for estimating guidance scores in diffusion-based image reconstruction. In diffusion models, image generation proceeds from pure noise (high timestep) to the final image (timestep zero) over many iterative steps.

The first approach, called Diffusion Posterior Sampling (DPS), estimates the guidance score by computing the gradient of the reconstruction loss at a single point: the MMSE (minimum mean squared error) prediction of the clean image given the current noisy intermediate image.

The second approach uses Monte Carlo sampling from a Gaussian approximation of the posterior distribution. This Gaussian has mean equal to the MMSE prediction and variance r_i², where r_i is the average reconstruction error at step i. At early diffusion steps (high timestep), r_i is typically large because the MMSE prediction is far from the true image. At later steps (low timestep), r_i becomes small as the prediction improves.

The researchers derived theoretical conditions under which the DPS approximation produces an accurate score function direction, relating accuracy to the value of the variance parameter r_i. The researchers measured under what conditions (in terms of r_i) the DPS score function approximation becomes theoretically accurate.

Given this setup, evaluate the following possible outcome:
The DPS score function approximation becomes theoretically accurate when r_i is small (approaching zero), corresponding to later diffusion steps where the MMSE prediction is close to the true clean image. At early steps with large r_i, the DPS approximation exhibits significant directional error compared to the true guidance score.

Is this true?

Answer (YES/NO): YES